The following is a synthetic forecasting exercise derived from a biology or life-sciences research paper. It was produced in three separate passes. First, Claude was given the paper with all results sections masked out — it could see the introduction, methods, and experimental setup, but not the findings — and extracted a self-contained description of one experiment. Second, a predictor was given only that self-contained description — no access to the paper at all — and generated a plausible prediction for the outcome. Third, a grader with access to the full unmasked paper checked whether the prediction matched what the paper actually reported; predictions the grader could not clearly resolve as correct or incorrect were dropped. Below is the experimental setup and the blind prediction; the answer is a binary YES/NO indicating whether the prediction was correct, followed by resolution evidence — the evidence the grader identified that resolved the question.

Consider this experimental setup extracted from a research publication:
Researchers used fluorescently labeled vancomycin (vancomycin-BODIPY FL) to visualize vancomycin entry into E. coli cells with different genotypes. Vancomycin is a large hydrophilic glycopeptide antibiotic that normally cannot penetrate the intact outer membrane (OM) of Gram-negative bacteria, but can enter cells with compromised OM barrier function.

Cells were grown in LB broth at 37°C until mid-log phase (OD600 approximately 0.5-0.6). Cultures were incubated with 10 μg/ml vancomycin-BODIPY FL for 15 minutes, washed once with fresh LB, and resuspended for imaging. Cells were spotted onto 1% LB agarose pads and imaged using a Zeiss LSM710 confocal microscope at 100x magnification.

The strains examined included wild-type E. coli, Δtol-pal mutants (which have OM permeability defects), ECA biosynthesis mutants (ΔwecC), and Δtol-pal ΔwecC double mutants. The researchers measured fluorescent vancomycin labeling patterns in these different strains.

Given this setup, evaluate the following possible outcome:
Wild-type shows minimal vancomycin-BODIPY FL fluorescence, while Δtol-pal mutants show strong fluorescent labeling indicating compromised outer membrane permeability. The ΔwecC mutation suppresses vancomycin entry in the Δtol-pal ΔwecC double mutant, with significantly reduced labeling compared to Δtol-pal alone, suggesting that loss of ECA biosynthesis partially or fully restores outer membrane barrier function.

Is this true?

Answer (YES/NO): YES